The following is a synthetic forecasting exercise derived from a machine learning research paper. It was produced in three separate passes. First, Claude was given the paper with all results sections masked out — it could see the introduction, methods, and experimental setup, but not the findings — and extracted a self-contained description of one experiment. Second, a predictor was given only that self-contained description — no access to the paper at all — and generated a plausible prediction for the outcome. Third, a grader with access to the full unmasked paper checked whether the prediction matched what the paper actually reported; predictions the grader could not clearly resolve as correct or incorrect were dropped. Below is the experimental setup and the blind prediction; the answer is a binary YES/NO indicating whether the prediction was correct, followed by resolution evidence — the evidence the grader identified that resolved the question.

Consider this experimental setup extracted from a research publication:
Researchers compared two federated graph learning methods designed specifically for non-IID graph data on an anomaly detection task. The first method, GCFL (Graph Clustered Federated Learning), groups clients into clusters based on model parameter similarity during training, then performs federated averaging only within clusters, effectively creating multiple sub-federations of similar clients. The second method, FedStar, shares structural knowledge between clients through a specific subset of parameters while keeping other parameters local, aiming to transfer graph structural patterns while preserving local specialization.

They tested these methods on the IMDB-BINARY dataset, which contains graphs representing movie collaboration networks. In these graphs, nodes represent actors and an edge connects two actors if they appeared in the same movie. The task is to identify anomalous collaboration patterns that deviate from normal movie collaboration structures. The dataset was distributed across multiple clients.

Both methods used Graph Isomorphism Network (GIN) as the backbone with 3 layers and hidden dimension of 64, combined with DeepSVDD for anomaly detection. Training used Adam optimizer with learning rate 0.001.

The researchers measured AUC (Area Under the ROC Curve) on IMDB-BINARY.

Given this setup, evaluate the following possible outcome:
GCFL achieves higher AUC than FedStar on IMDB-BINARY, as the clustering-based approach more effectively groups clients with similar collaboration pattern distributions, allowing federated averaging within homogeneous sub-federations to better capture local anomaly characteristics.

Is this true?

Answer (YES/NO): YES